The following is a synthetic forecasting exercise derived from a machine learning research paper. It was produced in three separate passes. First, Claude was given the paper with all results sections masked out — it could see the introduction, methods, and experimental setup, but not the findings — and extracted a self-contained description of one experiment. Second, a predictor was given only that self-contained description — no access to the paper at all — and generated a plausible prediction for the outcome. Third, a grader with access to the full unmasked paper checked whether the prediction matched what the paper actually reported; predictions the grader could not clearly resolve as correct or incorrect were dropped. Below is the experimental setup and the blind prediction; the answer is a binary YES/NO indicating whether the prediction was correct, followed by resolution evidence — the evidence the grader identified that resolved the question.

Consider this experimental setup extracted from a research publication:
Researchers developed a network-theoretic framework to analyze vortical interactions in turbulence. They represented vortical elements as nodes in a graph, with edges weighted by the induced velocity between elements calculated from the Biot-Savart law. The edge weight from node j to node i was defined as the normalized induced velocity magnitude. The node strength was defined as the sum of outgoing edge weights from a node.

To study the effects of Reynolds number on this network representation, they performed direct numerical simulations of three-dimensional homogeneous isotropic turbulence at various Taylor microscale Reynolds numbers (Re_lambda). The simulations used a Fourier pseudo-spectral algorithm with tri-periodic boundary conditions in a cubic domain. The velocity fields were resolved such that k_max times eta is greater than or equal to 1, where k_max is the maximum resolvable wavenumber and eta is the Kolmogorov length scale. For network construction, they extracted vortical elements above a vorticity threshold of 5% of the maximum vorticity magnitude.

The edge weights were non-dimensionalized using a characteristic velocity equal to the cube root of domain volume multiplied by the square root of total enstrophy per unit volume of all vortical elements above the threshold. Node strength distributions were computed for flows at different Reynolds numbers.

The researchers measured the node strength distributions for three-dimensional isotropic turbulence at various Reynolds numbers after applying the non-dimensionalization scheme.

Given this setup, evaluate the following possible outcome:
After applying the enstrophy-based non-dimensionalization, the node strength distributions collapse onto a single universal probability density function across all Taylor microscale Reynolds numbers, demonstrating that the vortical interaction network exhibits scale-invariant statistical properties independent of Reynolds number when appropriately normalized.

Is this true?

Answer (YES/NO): YES